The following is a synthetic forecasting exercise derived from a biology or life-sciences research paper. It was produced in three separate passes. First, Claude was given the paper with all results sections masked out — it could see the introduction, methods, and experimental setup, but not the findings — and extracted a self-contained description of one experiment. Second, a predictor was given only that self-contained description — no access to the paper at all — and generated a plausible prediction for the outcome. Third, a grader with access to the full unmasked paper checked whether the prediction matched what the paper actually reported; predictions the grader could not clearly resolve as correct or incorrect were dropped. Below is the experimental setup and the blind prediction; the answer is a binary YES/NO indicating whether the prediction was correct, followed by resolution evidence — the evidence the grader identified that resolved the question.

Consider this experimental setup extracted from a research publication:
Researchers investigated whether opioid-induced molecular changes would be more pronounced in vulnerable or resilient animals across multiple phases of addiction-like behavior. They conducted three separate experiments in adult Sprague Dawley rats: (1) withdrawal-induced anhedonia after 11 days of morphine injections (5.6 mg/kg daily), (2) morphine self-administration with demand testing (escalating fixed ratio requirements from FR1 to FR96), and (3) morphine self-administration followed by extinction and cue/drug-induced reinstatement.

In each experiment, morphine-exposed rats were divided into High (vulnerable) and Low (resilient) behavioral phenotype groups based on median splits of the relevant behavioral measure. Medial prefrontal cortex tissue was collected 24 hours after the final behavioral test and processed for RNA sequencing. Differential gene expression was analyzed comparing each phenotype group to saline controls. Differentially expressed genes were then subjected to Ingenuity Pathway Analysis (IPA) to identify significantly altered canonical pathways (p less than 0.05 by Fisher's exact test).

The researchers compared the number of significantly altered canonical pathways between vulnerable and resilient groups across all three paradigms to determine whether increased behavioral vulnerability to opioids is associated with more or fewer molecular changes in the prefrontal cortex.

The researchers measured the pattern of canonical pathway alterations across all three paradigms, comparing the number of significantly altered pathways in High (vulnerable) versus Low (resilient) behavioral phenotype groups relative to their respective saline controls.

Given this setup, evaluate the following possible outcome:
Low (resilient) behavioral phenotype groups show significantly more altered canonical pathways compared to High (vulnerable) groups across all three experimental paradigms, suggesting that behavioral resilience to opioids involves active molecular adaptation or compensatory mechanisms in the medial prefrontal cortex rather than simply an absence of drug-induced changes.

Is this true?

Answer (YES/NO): YES